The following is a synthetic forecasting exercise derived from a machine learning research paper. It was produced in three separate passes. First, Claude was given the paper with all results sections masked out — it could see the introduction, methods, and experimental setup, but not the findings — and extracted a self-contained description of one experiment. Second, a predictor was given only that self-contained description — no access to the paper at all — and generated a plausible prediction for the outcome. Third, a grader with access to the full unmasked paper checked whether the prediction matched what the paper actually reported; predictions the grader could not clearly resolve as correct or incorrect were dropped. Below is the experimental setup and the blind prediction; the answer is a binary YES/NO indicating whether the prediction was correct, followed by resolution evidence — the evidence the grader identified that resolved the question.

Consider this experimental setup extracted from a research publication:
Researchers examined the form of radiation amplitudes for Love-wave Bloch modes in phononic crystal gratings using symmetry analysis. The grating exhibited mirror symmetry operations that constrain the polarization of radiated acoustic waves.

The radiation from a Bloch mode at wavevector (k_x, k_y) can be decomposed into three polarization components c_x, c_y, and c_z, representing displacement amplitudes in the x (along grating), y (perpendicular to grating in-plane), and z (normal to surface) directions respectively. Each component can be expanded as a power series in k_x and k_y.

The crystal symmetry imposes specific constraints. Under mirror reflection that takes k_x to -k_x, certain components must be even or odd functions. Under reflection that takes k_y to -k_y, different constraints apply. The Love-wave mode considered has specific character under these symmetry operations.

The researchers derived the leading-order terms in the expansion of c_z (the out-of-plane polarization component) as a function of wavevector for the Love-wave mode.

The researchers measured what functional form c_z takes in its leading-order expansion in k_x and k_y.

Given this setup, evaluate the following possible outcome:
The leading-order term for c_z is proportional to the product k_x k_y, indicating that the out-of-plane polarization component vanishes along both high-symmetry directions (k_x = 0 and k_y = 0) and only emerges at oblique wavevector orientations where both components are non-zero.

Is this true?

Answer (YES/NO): YES